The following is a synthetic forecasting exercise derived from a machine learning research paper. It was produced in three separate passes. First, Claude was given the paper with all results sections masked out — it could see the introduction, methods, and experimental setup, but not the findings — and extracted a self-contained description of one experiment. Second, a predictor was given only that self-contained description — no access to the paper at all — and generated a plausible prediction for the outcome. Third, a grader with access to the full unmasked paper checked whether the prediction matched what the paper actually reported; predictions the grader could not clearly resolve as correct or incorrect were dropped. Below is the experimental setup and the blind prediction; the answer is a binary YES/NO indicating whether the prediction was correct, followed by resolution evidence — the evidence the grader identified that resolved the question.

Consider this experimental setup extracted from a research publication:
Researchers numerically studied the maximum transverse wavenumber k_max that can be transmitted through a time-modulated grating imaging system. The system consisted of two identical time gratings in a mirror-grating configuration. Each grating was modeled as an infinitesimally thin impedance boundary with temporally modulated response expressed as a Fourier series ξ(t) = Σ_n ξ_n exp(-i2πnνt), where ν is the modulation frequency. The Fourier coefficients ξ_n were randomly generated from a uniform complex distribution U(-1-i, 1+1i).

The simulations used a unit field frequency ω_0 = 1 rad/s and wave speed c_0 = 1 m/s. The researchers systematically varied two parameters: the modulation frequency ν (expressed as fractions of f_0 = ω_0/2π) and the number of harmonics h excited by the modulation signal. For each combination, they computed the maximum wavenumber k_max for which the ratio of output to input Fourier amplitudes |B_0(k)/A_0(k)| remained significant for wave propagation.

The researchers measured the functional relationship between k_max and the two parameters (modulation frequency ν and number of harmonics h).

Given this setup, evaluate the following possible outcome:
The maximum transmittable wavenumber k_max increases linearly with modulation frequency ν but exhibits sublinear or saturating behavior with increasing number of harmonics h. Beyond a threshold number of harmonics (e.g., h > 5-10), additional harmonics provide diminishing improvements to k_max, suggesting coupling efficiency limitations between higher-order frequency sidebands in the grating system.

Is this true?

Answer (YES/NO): NO